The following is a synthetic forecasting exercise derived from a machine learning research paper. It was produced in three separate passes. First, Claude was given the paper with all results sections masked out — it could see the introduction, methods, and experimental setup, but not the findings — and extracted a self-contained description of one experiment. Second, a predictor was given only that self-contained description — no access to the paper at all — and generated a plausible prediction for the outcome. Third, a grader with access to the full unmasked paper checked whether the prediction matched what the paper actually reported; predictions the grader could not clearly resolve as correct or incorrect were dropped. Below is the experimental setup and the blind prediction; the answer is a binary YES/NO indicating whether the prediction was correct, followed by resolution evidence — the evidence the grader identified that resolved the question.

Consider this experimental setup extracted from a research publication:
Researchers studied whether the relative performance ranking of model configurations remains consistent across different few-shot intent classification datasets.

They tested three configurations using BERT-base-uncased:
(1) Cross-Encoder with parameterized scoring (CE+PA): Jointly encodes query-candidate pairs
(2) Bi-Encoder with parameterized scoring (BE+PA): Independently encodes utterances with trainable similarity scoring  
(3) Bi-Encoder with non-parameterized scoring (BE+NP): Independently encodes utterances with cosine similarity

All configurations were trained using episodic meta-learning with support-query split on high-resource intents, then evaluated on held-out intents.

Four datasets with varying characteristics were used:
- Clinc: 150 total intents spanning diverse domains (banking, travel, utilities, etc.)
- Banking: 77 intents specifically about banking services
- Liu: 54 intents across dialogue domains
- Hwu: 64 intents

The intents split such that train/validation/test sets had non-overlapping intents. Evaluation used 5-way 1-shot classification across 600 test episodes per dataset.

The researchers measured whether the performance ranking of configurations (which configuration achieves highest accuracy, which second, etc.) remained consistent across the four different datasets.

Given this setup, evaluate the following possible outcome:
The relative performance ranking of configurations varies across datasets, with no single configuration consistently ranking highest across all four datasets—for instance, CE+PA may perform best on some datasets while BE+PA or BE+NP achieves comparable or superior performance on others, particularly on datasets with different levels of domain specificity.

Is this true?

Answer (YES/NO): NO